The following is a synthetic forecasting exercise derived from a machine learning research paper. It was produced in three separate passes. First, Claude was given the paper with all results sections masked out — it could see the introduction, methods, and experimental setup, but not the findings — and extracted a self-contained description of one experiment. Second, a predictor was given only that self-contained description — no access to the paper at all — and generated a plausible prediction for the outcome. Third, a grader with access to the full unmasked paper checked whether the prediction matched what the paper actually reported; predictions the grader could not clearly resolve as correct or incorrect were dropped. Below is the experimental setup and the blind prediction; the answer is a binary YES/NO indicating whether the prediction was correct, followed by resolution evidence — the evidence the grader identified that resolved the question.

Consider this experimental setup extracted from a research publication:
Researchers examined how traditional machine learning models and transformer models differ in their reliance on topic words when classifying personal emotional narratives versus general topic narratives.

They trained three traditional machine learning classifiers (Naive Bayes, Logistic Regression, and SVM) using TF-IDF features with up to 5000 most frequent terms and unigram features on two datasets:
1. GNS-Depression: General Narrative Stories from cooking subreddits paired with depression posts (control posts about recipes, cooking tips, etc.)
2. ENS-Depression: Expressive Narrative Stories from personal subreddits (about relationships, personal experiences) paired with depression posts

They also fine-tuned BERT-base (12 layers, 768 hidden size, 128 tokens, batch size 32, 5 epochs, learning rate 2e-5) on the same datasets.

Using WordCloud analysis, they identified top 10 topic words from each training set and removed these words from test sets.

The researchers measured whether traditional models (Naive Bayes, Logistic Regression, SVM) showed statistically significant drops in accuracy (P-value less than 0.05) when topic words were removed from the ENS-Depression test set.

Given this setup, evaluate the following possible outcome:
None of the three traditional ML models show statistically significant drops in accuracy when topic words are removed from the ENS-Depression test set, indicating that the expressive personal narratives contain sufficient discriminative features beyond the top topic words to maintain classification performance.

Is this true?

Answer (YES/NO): NO